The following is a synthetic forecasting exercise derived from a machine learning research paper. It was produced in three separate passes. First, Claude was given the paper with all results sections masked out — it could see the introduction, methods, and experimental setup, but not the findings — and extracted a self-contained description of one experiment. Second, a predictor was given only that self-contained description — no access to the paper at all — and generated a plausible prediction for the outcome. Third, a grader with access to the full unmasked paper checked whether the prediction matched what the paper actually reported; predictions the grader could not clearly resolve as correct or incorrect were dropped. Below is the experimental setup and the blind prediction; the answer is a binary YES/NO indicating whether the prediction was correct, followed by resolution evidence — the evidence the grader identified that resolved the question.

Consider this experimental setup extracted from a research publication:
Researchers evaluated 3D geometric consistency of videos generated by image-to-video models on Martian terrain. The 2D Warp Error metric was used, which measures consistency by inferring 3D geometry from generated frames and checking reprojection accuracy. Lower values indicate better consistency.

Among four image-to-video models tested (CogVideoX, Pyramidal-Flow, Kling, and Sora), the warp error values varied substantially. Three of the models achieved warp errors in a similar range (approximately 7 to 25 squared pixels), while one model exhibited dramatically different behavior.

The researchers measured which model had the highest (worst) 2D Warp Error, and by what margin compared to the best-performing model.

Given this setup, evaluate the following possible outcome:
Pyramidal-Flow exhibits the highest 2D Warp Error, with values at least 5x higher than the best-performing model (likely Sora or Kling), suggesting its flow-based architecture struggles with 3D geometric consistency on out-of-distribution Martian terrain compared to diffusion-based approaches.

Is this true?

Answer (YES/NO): NO